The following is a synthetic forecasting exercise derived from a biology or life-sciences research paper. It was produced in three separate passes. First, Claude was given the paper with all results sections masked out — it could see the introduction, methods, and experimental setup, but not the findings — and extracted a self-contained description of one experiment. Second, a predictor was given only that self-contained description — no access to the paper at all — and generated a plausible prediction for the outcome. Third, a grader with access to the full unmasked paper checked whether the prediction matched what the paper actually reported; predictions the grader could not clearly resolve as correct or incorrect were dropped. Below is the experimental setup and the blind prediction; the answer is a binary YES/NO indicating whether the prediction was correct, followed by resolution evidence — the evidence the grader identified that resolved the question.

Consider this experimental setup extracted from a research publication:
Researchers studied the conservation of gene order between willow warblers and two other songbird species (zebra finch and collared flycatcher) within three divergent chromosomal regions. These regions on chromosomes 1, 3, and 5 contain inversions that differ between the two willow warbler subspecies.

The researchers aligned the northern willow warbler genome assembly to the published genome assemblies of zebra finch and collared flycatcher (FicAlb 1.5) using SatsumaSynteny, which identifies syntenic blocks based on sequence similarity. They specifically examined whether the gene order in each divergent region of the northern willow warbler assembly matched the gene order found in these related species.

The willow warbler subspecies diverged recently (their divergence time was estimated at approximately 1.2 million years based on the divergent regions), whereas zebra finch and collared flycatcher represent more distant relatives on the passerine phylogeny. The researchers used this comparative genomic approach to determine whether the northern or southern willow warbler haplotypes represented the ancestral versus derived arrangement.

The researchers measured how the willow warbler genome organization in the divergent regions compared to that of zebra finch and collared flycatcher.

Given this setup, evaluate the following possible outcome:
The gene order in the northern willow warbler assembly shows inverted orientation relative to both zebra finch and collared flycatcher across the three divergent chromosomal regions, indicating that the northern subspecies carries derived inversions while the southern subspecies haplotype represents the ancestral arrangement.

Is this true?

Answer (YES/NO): NO